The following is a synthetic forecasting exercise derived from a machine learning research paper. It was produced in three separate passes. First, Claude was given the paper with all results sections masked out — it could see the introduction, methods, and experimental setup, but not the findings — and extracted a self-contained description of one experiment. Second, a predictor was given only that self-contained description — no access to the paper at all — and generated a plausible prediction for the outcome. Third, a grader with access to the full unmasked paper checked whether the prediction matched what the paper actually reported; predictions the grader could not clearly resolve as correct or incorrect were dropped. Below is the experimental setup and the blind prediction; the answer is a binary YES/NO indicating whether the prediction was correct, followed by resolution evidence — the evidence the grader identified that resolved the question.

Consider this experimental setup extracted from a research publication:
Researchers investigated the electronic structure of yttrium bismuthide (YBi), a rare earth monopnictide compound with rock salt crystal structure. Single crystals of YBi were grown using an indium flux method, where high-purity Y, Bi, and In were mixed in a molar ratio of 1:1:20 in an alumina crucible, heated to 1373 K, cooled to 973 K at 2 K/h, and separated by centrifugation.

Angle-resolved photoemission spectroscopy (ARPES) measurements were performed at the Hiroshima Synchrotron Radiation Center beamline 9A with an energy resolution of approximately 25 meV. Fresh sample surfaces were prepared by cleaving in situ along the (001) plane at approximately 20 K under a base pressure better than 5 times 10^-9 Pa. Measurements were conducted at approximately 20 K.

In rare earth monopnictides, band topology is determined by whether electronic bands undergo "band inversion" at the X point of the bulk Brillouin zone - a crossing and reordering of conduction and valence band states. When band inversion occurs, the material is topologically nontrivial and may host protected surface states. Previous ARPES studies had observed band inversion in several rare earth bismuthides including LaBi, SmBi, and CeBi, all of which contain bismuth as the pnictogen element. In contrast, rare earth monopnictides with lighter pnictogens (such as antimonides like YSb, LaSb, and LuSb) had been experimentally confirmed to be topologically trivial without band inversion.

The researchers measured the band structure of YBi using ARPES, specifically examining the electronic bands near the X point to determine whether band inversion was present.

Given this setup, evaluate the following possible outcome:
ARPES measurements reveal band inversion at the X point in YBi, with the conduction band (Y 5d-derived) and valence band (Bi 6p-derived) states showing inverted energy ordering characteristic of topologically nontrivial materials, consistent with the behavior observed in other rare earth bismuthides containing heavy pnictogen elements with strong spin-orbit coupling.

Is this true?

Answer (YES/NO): NO